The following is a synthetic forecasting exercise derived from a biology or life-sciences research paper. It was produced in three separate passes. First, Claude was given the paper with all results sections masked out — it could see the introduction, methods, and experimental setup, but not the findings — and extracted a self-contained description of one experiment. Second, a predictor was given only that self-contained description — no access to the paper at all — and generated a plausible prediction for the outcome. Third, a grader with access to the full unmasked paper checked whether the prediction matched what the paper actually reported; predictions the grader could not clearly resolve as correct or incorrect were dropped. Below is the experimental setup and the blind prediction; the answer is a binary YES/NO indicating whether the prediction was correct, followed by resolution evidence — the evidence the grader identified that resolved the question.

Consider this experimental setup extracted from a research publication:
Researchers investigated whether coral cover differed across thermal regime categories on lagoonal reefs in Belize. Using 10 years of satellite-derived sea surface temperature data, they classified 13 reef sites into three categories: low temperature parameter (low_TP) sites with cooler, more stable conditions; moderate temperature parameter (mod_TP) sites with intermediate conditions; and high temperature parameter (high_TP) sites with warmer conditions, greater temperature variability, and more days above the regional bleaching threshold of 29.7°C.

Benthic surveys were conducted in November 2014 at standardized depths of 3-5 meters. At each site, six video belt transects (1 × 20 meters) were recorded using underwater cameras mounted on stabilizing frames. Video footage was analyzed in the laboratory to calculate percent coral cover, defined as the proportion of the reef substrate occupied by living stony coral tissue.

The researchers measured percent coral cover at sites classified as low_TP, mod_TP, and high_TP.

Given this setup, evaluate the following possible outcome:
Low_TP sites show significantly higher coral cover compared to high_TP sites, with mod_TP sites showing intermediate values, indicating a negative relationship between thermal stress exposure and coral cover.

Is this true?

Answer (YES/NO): NO